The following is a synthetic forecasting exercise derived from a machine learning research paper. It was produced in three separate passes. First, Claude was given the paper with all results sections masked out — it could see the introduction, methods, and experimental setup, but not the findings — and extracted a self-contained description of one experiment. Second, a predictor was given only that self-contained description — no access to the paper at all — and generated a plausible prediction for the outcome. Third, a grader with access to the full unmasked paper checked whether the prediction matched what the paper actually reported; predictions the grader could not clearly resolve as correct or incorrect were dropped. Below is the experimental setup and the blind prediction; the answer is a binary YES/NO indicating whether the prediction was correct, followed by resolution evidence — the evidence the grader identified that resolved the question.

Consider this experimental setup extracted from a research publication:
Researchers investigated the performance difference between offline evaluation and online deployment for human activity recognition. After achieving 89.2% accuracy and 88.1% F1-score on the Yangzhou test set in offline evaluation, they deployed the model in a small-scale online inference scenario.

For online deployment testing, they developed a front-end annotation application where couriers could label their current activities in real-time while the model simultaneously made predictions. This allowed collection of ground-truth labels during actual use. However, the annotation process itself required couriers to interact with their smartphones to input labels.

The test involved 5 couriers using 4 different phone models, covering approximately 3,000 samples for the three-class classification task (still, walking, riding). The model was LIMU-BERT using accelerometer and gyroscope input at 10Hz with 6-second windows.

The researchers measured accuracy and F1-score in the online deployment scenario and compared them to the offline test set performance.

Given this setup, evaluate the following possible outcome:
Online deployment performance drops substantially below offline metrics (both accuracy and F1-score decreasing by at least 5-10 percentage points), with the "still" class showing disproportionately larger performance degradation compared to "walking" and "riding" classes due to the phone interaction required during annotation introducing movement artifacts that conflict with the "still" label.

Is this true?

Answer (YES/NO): NO